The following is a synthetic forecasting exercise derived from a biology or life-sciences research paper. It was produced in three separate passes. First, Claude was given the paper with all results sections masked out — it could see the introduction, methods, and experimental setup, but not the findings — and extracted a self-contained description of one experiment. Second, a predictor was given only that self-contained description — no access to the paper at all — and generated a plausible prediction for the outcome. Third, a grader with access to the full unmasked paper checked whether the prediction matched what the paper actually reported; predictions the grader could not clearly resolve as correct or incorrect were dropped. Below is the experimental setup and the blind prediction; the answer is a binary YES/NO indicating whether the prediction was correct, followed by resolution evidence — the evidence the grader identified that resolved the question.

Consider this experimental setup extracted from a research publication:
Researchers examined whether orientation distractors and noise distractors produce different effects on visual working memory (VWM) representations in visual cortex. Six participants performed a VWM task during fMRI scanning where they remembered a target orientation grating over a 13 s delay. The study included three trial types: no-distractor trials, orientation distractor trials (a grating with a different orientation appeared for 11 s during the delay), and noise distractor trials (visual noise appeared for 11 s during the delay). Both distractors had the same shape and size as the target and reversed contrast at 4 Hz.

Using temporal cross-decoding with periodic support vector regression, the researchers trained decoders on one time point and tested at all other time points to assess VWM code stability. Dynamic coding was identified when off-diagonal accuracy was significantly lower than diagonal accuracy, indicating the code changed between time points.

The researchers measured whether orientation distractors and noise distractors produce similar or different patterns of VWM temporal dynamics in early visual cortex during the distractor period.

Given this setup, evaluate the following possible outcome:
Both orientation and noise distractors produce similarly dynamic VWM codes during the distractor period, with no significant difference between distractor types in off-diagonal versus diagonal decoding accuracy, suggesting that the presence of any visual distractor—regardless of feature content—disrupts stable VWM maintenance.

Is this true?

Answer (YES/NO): NO